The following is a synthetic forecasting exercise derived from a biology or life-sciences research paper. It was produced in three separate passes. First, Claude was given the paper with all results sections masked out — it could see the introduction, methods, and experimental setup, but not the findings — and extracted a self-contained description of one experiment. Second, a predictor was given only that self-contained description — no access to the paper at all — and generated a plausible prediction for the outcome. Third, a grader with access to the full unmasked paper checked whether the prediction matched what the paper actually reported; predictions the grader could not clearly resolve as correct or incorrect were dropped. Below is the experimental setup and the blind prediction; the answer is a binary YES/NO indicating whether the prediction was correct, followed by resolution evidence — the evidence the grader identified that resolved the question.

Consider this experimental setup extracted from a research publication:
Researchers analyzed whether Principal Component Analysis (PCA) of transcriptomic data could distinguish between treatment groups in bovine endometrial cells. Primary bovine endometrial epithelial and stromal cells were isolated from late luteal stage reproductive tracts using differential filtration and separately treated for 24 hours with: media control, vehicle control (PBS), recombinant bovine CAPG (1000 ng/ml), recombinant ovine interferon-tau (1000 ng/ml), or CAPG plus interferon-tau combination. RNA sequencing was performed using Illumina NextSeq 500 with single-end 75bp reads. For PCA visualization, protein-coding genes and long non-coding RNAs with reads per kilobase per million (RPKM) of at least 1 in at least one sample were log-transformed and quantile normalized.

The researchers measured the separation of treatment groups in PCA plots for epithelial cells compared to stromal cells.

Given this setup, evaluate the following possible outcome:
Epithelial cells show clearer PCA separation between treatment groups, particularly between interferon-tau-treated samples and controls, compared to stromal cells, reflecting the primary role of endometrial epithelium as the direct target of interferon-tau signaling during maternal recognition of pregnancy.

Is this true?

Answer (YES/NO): YES